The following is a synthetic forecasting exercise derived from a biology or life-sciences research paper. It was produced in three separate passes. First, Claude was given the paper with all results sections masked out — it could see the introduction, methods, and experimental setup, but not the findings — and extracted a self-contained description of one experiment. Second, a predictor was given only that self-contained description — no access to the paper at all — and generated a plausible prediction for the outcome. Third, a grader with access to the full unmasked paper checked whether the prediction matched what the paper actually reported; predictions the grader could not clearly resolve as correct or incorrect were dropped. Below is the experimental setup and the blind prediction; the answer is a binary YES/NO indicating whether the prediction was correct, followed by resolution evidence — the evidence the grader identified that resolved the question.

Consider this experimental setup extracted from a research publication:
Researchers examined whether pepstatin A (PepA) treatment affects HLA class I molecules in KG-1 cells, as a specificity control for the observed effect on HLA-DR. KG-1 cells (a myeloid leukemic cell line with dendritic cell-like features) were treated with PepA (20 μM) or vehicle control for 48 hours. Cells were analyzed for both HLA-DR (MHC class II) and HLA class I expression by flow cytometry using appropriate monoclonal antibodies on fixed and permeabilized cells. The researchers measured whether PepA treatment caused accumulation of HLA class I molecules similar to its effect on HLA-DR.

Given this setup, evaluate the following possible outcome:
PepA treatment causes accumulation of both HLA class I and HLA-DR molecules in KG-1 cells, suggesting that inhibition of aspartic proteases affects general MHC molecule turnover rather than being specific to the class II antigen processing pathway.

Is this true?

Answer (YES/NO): NO